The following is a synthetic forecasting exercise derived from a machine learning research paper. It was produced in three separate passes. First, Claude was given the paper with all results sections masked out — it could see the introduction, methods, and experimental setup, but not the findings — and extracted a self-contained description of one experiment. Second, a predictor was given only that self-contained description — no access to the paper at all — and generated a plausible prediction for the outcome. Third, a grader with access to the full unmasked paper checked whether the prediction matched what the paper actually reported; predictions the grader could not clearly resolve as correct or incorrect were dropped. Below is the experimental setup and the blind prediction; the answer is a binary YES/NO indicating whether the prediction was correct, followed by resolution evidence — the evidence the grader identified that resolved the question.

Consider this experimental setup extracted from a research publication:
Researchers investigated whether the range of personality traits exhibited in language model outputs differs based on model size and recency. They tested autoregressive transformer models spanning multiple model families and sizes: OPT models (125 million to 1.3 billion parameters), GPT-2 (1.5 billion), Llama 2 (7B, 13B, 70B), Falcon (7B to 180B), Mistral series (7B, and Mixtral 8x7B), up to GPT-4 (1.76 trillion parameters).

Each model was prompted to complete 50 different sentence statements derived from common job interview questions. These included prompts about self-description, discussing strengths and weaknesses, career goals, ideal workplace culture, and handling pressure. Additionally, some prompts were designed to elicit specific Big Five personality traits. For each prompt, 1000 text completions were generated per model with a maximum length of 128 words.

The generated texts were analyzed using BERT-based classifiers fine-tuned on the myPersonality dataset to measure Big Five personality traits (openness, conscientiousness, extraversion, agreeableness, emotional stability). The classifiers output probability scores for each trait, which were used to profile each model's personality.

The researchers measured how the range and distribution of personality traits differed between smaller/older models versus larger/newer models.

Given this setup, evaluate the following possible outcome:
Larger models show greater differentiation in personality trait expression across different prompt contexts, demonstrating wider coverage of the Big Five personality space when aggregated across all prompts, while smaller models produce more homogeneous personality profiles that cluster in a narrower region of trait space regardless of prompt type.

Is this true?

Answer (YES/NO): YES